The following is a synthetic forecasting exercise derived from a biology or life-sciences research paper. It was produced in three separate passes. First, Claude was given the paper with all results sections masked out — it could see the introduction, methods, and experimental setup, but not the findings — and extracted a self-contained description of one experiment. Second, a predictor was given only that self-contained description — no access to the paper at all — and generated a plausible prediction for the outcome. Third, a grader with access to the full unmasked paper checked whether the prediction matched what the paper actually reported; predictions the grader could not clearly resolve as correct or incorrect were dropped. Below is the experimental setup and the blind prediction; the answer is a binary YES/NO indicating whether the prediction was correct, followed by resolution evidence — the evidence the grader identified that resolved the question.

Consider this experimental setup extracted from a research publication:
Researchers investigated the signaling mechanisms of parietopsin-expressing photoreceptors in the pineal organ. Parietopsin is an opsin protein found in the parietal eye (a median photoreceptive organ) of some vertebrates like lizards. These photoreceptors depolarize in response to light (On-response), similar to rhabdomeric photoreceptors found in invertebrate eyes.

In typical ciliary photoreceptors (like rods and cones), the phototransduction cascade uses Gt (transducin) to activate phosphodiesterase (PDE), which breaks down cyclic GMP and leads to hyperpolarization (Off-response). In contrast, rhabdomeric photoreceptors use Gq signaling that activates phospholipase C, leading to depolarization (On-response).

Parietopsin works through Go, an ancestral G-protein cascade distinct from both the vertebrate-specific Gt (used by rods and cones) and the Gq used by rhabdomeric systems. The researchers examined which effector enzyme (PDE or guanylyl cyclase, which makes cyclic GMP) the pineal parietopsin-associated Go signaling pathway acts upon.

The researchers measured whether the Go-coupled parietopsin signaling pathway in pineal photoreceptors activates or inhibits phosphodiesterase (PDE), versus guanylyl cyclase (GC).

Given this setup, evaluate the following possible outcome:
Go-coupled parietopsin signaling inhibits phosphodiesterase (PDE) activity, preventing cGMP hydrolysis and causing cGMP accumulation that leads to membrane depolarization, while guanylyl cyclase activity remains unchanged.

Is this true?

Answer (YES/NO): YES